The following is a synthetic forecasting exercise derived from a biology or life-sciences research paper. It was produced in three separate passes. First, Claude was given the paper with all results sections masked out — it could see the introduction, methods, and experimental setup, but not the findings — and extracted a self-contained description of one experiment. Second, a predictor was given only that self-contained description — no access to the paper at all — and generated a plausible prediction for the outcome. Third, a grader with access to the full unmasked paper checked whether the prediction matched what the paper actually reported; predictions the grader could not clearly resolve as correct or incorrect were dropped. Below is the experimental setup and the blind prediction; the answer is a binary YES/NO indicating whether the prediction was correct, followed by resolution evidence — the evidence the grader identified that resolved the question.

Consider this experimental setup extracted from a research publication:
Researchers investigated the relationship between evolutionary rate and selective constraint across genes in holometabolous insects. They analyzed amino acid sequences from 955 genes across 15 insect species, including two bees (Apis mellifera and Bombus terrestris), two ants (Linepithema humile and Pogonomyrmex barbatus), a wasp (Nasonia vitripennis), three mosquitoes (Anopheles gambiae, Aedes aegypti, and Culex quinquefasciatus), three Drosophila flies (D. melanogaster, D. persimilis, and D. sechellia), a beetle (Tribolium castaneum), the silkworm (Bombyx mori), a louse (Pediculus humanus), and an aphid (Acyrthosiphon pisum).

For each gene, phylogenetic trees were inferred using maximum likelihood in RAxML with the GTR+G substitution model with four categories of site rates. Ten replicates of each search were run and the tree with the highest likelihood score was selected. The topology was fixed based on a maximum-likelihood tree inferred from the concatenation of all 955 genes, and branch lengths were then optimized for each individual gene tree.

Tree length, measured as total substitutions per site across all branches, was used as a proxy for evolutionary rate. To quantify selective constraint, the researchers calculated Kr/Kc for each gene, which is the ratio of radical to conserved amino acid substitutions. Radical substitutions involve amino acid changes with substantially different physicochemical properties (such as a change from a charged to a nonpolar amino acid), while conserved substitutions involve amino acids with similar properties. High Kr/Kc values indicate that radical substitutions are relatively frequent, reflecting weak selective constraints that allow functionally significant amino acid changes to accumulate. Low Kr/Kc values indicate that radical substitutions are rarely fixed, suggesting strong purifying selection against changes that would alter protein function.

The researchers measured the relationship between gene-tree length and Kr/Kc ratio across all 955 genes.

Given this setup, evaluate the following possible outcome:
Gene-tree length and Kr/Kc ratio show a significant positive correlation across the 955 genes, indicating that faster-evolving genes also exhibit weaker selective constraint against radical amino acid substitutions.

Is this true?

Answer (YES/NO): YES